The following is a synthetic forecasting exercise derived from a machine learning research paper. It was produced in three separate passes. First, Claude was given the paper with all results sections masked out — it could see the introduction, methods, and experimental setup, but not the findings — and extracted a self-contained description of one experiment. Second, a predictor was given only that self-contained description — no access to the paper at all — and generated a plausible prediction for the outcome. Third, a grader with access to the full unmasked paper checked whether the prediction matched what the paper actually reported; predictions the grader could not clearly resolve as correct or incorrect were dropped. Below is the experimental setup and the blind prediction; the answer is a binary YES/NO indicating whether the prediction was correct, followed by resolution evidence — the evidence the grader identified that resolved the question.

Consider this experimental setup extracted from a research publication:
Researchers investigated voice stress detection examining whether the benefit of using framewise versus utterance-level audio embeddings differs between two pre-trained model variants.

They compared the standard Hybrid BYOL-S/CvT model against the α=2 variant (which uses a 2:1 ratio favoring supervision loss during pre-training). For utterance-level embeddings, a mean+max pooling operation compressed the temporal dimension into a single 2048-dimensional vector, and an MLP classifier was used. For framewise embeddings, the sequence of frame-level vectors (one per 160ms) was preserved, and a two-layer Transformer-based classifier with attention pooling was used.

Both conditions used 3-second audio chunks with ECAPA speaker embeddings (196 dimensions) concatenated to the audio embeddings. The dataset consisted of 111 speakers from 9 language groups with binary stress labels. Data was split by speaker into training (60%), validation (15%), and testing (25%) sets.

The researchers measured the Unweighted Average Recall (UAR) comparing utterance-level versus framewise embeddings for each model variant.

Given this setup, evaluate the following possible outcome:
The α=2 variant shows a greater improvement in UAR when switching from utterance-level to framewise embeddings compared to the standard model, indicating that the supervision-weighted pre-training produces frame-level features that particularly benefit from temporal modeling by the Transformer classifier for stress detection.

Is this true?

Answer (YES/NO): YES